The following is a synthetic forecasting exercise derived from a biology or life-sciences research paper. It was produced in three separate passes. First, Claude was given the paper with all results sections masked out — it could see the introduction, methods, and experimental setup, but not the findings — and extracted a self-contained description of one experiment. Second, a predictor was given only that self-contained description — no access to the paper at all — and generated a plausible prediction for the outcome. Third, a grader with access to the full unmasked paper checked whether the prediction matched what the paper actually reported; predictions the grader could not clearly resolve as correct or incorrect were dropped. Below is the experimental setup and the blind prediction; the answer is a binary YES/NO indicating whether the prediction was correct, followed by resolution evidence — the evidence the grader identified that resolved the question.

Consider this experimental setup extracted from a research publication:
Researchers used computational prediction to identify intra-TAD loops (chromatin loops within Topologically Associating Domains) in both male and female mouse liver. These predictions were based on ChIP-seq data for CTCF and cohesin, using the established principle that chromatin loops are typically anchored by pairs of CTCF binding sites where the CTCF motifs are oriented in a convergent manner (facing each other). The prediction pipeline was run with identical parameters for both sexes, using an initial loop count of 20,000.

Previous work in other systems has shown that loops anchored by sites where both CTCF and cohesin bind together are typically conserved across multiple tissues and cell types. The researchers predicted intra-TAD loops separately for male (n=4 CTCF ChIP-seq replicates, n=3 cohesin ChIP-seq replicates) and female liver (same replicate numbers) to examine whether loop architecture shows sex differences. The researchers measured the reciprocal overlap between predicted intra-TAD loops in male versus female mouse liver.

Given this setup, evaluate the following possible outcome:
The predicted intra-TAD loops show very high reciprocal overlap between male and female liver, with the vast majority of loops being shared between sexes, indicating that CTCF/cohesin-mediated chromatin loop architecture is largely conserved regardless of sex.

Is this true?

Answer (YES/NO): YES